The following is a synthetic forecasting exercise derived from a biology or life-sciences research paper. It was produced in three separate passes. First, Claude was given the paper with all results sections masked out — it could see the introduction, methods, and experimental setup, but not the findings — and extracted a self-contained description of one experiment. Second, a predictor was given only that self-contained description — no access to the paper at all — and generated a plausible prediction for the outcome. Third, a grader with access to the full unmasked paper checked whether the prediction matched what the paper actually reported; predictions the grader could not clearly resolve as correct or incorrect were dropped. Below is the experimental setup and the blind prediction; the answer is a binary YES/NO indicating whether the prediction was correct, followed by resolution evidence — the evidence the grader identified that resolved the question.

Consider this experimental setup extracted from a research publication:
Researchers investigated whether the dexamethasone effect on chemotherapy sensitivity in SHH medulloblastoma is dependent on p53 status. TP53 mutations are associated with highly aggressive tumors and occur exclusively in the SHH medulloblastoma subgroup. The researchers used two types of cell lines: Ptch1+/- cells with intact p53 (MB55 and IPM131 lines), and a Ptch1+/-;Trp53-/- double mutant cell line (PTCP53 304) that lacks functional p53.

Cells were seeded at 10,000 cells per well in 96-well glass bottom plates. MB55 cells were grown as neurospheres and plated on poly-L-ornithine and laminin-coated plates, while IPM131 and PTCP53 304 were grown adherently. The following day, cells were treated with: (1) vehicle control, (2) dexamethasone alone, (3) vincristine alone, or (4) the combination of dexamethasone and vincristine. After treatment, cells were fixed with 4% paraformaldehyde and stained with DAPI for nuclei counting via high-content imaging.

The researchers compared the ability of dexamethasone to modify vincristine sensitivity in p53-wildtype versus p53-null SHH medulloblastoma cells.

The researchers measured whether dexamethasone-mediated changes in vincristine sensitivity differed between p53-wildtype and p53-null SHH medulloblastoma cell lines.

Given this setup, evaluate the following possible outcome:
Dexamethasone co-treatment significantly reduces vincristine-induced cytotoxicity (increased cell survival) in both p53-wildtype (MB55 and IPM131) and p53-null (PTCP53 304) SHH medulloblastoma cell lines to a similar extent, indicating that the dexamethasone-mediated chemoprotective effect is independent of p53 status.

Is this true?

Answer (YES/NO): NO